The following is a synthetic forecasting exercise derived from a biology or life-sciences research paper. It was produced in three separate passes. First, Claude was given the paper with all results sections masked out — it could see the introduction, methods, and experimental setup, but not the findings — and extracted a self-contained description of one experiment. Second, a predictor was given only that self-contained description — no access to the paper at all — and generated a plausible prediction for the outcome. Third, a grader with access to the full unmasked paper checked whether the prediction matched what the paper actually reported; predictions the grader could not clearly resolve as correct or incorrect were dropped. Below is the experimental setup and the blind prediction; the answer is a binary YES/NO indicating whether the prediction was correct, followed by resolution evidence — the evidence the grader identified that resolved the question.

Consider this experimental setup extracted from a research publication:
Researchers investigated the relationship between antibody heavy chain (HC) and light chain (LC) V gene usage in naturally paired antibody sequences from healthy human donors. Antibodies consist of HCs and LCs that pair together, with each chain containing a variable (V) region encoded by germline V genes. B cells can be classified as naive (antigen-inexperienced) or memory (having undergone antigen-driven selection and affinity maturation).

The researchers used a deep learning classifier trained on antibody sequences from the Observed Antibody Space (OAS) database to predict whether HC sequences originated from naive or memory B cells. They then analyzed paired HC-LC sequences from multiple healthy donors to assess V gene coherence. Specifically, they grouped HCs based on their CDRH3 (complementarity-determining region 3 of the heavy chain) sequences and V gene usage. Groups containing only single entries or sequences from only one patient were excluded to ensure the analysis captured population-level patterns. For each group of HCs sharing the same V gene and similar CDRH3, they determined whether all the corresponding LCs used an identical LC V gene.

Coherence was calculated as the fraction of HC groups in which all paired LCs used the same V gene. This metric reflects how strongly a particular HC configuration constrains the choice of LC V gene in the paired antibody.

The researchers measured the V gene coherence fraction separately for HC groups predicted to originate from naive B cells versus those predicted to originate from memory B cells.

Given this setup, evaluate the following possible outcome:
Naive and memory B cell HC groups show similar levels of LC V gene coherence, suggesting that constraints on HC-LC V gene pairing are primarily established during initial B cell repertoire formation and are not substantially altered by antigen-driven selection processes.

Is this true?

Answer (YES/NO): NO